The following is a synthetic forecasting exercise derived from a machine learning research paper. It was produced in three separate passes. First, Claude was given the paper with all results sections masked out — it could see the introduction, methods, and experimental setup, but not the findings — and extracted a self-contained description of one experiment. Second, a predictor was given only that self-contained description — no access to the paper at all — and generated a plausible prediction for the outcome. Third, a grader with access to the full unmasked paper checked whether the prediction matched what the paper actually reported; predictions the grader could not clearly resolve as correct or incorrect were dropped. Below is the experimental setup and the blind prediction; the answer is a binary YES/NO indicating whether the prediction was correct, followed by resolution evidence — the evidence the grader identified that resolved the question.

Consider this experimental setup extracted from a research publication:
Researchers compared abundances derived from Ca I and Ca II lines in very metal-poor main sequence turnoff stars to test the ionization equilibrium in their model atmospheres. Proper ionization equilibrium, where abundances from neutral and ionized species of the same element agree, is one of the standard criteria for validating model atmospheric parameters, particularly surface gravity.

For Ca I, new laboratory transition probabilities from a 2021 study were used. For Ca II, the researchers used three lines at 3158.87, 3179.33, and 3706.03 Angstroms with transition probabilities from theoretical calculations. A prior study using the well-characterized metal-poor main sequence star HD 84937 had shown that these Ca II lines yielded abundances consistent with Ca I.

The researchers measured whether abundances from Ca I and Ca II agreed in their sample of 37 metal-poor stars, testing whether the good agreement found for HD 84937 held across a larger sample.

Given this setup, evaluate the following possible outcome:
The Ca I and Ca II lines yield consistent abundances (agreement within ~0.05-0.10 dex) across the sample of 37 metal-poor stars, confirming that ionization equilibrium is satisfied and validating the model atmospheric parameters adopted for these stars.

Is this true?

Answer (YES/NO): YES